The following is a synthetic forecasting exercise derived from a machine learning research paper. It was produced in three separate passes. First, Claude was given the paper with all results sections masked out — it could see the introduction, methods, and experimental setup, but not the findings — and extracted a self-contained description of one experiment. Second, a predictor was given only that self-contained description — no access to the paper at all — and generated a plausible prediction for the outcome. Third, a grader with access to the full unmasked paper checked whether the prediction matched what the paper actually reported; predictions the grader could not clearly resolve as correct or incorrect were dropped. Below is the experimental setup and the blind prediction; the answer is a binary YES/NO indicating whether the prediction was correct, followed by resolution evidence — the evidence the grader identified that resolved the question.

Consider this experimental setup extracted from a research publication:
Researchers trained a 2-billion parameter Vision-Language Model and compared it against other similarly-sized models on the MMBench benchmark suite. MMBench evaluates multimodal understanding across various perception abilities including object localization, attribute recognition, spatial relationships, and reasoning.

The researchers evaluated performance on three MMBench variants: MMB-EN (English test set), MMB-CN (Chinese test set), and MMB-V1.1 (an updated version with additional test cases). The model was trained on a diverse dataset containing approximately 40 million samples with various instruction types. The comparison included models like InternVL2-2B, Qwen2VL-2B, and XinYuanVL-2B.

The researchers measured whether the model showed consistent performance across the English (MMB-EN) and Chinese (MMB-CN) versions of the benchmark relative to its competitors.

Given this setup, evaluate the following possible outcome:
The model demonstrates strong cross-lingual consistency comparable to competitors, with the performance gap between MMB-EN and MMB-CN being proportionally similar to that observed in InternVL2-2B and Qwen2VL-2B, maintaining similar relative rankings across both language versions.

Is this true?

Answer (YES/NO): NO